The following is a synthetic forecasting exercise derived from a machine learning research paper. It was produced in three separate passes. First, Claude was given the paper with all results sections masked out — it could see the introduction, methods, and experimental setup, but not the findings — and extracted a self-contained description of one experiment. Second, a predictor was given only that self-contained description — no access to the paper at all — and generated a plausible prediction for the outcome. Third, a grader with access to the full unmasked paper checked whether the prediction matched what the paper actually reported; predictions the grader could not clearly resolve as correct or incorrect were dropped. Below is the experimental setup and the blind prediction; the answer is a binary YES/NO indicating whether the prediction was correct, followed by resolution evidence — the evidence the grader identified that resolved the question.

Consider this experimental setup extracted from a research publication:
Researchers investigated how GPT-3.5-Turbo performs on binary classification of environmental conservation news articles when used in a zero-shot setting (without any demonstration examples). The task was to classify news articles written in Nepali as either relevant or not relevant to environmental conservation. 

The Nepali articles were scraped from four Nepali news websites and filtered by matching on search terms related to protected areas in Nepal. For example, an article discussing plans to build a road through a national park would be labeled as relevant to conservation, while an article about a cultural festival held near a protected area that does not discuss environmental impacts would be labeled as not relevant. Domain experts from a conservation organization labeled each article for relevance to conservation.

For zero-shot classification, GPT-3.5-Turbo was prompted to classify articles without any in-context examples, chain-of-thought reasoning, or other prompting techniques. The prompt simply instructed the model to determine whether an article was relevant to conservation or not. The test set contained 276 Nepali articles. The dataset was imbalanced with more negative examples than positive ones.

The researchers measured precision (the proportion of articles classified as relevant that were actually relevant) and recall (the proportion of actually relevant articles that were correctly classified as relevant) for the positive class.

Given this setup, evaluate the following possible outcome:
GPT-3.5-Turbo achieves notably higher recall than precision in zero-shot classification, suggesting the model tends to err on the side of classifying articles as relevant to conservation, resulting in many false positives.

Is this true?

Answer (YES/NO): NO